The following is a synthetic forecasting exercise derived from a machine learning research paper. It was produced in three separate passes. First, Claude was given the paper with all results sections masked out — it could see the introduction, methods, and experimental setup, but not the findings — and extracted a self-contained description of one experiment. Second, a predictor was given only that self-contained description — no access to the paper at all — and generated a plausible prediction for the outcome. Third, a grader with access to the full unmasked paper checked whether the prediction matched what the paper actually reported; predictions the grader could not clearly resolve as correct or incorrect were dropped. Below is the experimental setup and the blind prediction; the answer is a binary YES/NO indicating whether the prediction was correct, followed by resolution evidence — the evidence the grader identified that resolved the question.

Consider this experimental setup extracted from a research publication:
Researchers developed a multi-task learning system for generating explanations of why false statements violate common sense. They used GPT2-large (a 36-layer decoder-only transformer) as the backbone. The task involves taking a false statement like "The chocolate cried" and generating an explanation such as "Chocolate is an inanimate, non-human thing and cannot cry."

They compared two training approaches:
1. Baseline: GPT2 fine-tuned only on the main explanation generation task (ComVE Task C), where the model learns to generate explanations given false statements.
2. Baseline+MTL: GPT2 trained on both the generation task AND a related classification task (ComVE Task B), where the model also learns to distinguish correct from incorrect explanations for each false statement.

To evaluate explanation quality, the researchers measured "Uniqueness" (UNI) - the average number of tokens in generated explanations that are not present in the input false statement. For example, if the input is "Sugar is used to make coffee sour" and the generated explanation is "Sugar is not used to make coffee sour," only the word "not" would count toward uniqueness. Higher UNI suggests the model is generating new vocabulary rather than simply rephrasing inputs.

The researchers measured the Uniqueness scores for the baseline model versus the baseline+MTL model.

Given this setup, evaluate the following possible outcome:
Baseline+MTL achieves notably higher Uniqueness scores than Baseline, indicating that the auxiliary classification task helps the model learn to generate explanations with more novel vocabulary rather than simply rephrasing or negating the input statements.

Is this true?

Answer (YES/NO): NO